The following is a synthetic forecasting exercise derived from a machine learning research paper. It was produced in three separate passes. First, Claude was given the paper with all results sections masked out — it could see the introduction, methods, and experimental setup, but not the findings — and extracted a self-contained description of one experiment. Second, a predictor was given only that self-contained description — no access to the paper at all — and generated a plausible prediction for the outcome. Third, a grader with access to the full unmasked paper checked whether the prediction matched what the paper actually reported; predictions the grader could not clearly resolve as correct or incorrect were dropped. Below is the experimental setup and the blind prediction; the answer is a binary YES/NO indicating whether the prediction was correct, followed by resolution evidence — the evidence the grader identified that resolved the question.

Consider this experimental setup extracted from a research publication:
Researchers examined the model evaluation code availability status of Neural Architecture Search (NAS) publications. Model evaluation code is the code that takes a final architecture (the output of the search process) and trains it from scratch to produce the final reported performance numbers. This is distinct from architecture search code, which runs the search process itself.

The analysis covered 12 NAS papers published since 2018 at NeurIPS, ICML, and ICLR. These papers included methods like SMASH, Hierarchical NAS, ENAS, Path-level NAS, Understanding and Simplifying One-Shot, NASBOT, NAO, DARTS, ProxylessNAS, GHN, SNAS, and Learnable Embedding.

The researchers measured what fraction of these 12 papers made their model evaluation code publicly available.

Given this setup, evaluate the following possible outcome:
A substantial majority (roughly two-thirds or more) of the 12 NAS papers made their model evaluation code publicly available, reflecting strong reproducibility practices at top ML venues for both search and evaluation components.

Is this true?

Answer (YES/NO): NO